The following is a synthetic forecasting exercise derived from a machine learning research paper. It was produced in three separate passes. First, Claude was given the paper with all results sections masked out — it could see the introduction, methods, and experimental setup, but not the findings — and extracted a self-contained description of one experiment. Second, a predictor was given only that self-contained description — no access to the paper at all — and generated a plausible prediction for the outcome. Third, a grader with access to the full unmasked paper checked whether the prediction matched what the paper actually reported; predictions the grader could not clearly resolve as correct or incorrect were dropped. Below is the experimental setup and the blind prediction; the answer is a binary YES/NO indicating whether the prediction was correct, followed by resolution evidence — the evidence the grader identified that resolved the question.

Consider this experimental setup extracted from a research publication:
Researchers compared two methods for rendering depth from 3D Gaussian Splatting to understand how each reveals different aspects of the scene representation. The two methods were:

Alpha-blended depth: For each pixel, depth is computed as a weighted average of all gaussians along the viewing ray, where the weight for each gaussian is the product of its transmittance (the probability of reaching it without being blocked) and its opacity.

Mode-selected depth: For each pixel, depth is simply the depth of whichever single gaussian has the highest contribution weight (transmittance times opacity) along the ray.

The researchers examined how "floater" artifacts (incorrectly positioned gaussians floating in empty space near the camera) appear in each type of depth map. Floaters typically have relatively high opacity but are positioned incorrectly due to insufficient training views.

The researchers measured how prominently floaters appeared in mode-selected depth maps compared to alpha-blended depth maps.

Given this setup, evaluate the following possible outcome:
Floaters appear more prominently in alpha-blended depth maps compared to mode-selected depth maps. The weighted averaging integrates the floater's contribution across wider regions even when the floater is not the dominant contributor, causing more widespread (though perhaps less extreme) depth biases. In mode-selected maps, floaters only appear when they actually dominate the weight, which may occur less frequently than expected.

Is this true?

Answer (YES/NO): NO